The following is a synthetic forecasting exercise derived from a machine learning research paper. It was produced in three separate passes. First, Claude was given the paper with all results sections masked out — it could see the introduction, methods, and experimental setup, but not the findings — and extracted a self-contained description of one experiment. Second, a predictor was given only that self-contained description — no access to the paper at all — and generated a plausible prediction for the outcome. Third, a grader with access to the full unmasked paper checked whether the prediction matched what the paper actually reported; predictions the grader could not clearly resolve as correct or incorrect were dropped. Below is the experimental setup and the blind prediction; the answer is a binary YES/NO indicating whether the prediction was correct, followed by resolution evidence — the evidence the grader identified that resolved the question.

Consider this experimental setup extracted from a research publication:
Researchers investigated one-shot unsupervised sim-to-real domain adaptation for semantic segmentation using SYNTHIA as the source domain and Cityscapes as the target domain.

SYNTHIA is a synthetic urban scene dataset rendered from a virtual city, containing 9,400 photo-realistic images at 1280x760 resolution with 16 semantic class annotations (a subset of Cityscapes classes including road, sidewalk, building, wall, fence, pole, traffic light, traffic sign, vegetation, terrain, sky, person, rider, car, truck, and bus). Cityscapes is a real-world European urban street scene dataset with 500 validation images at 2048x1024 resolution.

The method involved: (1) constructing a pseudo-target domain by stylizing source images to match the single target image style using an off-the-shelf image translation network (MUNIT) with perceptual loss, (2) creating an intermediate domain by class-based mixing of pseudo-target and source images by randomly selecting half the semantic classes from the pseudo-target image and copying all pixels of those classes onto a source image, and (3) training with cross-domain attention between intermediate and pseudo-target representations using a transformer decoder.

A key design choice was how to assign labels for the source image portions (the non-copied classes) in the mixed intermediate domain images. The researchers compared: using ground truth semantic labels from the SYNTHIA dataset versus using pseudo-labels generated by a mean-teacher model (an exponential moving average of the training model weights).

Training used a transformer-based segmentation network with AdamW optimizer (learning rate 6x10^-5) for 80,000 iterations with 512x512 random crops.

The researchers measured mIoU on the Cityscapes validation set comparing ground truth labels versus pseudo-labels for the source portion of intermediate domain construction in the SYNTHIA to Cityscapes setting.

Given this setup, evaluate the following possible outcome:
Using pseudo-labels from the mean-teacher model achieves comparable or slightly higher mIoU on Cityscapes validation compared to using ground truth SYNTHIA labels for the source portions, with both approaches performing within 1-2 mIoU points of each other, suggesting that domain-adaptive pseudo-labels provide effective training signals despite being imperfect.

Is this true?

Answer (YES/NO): YES